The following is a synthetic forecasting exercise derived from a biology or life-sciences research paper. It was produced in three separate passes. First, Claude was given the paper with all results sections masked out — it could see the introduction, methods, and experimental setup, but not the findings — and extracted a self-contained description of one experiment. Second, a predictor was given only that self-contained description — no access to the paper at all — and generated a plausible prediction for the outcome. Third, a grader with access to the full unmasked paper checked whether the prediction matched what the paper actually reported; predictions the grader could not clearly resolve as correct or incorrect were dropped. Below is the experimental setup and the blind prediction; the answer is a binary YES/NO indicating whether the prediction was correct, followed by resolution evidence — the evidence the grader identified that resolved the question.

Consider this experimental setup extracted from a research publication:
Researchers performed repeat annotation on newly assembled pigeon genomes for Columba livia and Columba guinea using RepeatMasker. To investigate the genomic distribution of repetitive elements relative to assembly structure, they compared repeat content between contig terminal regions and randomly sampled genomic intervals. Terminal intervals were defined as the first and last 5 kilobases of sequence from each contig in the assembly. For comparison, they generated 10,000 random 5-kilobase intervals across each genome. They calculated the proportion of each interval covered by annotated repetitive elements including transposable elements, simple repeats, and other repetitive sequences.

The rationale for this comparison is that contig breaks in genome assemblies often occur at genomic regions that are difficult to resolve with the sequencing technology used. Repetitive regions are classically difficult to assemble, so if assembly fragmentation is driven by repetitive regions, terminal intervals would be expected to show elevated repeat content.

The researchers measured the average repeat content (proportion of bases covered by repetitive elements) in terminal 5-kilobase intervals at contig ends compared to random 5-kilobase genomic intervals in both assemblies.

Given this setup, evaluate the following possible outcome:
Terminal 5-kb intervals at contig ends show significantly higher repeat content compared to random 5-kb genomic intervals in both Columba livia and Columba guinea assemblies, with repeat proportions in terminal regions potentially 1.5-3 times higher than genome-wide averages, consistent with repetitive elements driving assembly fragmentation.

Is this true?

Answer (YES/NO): YES